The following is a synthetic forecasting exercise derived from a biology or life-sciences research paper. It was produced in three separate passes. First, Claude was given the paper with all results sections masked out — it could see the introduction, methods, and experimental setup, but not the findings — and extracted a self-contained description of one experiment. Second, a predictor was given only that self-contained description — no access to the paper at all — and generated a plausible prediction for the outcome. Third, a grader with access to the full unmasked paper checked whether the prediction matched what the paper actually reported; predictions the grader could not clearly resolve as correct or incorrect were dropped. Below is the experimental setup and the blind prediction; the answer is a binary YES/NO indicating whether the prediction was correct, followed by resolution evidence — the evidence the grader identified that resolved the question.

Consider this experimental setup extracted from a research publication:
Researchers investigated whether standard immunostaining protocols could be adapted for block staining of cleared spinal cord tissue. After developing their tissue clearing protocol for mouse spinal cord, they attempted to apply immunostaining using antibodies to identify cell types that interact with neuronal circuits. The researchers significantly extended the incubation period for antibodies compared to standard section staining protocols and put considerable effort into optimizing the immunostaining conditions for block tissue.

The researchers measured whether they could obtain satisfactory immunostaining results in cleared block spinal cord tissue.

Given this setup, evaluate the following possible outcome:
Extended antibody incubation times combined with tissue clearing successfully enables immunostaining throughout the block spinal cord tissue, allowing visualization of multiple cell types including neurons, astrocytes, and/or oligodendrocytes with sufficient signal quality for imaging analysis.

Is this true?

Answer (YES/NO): NO